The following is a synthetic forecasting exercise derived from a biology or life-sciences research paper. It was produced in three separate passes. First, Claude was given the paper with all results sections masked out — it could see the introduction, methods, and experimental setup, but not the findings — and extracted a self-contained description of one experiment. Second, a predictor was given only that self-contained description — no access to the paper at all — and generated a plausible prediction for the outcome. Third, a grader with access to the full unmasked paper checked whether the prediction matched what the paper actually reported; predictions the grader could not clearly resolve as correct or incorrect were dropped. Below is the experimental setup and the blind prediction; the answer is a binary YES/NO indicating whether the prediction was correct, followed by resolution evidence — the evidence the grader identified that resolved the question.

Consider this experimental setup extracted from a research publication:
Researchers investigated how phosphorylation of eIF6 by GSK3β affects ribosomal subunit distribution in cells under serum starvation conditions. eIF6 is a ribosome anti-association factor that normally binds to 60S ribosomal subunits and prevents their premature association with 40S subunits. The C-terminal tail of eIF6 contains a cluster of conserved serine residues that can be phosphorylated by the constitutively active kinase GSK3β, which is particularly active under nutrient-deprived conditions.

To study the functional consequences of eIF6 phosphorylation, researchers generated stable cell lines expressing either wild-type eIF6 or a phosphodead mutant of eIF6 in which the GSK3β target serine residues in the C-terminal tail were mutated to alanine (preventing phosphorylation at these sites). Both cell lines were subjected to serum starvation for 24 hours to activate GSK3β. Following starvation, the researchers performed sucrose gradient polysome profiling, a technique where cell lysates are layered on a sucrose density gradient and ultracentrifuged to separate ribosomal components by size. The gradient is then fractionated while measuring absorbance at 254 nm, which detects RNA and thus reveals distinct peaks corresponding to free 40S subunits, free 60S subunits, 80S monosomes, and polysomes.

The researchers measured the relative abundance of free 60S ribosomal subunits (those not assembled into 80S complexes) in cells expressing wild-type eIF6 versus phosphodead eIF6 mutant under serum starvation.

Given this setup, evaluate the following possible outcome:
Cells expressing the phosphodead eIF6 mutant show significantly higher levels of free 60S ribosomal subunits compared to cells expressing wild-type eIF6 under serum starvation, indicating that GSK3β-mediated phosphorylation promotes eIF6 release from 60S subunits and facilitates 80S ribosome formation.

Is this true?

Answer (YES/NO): YES